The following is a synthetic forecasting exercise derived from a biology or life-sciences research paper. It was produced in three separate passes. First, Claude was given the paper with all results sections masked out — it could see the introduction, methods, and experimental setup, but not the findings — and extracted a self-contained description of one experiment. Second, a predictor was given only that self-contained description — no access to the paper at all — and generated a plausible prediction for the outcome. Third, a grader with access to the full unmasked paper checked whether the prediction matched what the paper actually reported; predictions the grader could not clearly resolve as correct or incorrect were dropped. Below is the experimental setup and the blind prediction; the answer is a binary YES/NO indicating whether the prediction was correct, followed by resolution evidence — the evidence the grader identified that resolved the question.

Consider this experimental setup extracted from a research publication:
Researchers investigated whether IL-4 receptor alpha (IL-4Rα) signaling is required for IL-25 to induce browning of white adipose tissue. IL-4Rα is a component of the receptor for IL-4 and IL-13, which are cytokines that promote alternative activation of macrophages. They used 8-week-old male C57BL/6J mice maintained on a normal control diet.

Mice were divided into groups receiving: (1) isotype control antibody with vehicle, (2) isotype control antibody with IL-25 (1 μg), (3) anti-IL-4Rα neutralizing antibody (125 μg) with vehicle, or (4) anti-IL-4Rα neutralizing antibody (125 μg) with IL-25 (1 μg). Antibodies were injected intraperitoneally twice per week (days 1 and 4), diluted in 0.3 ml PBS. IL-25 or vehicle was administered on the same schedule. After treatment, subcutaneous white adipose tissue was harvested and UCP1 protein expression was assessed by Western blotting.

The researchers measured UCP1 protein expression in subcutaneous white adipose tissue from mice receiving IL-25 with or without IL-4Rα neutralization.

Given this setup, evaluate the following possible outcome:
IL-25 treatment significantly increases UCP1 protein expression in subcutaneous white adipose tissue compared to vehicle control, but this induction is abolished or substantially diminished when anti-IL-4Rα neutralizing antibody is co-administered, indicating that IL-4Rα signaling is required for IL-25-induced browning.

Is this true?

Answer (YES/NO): YES